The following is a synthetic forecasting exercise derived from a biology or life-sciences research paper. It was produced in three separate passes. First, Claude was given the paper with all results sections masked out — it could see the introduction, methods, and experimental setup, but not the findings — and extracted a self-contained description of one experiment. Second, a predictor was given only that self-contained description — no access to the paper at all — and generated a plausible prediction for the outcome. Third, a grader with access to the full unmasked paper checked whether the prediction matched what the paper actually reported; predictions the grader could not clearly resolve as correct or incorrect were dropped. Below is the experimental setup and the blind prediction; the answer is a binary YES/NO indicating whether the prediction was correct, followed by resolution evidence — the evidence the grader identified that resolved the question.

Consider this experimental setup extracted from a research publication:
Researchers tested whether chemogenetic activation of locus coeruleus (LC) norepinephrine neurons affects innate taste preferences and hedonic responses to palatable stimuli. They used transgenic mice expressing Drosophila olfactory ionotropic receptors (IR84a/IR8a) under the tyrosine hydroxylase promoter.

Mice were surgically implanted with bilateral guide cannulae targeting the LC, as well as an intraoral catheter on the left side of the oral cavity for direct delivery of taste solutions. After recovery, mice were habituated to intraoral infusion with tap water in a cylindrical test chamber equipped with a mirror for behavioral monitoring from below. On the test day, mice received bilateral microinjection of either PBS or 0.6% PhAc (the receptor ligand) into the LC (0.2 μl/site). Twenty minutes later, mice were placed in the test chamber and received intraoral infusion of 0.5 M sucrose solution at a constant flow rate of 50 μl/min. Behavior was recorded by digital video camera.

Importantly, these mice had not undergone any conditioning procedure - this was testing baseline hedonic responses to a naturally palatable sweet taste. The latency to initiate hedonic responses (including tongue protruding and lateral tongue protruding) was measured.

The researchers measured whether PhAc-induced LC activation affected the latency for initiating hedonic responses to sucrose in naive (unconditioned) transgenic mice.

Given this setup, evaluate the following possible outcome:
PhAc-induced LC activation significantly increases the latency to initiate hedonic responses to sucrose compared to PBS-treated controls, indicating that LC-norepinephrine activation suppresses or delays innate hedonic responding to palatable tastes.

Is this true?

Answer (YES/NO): NO